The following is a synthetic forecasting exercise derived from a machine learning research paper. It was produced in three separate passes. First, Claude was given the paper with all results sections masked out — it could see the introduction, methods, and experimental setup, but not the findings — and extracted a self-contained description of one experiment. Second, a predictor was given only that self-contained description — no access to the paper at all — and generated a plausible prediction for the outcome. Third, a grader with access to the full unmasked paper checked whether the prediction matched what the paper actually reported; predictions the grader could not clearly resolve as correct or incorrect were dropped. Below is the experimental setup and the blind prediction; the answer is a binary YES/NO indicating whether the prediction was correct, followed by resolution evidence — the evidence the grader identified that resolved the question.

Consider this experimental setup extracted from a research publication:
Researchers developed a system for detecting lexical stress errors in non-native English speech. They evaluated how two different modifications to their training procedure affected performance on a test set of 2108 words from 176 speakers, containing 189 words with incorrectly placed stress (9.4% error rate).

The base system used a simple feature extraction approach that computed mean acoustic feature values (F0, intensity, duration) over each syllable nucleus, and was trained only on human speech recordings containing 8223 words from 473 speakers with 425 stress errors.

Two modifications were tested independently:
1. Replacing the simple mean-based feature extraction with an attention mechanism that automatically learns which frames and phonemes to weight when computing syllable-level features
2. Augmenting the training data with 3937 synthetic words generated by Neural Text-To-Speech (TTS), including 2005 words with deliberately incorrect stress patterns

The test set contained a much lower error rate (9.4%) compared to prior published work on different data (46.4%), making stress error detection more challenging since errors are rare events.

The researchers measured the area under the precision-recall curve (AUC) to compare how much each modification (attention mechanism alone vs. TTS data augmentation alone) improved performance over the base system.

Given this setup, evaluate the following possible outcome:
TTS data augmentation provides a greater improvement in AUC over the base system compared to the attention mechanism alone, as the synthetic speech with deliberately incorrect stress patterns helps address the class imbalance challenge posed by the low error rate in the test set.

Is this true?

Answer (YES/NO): NO